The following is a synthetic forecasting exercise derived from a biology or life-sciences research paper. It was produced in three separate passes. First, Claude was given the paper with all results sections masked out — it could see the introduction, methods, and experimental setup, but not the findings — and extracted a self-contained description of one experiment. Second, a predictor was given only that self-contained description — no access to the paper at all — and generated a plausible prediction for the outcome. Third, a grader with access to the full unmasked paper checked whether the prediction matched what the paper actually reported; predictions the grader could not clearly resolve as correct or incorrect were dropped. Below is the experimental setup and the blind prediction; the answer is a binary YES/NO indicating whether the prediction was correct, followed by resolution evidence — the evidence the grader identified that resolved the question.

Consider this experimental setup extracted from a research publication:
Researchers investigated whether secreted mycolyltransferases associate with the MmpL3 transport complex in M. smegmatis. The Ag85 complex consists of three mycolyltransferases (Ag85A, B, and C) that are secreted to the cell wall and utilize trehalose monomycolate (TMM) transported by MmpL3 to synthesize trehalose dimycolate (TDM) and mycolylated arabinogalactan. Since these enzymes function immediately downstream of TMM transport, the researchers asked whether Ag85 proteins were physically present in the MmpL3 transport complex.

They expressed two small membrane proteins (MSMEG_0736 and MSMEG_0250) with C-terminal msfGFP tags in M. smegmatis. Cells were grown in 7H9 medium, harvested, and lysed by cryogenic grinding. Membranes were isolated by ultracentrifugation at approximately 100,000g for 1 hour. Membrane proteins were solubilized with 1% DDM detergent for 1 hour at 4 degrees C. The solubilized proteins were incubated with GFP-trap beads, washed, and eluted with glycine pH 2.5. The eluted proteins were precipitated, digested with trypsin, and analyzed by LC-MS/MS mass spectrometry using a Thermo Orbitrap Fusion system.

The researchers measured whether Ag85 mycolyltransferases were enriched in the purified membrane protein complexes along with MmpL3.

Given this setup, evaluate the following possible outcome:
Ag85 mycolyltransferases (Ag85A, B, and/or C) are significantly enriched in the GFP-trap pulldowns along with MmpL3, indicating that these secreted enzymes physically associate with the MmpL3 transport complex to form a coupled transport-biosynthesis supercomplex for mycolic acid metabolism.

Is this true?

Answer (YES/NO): NO